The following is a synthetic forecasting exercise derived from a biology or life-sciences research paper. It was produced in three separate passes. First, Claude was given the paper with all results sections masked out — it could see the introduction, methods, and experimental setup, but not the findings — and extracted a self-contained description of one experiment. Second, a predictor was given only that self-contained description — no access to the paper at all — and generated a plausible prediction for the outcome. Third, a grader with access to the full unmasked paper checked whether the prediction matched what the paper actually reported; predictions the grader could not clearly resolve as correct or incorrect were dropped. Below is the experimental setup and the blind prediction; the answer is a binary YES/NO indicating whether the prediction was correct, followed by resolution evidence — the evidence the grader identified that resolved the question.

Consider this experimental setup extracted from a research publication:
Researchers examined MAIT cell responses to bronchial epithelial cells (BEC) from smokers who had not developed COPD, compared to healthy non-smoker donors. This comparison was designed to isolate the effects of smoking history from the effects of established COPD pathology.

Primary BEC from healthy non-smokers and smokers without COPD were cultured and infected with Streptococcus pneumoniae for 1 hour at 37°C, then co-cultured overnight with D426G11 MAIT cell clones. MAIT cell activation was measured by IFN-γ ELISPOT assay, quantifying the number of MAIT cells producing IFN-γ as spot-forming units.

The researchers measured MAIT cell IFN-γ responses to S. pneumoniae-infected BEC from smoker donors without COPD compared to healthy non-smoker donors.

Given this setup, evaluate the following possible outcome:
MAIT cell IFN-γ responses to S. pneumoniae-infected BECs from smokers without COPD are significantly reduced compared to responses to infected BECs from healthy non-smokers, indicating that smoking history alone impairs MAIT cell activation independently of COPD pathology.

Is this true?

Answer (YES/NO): NO